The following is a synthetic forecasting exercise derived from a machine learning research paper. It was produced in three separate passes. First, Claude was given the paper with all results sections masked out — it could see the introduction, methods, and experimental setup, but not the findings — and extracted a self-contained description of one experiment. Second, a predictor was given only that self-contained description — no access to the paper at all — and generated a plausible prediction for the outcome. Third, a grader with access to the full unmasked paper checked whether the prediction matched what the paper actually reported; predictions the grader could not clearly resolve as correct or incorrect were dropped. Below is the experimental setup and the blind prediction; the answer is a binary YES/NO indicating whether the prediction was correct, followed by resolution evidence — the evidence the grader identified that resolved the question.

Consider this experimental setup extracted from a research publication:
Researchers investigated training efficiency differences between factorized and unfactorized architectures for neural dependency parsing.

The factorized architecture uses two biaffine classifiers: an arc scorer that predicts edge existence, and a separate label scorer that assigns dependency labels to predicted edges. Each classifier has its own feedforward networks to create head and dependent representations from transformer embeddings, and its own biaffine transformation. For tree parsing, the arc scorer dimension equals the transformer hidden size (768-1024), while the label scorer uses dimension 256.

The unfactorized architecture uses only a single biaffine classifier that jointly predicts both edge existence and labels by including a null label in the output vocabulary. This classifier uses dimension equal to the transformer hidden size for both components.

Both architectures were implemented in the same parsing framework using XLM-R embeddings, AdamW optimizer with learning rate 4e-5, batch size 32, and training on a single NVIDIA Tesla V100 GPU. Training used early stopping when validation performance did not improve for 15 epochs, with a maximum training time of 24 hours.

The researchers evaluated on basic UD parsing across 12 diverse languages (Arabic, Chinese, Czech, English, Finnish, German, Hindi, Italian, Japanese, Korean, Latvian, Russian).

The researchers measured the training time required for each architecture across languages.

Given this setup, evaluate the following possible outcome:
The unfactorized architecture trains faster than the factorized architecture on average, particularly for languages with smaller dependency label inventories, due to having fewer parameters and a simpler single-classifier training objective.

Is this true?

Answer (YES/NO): NO